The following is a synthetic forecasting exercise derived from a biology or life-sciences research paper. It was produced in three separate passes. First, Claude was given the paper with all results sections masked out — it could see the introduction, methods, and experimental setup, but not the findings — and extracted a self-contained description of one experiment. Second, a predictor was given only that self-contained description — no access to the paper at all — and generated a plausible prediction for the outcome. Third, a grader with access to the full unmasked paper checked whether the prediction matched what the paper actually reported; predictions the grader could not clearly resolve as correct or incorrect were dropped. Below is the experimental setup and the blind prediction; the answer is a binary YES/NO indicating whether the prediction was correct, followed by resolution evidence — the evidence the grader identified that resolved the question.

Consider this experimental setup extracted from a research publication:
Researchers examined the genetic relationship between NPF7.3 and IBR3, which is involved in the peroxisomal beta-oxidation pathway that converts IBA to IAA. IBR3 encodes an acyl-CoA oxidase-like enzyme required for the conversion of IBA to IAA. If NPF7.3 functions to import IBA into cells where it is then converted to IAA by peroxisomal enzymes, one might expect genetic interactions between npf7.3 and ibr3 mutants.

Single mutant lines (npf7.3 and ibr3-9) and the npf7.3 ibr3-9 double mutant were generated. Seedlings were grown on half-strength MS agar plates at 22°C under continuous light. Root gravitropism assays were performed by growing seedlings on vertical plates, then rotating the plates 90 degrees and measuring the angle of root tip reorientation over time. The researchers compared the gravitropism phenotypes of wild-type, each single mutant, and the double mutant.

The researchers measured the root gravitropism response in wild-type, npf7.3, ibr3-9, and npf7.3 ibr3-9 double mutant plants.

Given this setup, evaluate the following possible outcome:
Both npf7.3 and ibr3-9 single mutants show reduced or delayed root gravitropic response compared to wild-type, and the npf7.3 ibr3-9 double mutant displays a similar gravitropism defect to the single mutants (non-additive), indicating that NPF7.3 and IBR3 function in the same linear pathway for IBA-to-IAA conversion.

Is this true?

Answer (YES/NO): NO